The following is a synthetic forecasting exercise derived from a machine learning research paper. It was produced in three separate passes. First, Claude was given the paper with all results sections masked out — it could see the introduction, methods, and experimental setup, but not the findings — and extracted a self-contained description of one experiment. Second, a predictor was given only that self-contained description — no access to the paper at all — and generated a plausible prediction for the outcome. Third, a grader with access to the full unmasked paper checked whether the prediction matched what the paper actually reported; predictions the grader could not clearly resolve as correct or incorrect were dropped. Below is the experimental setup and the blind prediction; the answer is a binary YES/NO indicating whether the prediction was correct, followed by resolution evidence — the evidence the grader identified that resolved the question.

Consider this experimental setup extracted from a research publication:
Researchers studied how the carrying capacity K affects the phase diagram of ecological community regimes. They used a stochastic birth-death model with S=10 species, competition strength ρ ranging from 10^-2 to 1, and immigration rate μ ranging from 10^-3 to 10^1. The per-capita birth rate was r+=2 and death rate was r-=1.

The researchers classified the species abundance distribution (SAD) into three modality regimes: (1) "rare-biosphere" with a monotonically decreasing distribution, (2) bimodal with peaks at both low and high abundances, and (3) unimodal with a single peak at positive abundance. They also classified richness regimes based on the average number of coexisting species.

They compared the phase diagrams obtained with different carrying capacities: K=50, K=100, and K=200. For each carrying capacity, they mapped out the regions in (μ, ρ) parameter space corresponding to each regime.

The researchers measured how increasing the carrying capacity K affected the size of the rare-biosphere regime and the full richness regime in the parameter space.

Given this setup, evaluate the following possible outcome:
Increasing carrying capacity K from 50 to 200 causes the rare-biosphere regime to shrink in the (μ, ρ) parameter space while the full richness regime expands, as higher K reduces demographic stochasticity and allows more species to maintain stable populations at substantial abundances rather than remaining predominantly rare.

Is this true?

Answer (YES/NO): YES